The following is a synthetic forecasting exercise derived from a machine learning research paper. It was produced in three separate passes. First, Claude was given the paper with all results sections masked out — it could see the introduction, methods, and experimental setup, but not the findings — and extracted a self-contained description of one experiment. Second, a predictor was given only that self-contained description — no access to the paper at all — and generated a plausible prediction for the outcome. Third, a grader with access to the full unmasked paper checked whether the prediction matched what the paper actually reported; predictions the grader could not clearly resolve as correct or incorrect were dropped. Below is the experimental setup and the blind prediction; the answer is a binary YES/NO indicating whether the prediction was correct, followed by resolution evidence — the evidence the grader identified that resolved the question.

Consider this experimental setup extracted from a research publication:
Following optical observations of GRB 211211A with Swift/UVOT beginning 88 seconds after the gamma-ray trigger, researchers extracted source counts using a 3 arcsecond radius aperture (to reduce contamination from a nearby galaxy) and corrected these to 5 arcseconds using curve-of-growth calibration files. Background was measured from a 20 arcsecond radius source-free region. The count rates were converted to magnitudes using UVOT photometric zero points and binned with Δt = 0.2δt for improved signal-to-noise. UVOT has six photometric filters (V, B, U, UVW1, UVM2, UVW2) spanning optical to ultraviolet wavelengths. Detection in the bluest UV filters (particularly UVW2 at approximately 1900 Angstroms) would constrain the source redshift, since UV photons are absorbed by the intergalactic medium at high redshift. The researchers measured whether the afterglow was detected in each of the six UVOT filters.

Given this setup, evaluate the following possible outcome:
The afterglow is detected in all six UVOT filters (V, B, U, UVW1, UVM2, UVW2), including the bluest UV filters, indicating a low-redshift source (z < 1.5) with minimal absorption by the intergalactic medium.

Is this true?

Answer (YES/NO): YES